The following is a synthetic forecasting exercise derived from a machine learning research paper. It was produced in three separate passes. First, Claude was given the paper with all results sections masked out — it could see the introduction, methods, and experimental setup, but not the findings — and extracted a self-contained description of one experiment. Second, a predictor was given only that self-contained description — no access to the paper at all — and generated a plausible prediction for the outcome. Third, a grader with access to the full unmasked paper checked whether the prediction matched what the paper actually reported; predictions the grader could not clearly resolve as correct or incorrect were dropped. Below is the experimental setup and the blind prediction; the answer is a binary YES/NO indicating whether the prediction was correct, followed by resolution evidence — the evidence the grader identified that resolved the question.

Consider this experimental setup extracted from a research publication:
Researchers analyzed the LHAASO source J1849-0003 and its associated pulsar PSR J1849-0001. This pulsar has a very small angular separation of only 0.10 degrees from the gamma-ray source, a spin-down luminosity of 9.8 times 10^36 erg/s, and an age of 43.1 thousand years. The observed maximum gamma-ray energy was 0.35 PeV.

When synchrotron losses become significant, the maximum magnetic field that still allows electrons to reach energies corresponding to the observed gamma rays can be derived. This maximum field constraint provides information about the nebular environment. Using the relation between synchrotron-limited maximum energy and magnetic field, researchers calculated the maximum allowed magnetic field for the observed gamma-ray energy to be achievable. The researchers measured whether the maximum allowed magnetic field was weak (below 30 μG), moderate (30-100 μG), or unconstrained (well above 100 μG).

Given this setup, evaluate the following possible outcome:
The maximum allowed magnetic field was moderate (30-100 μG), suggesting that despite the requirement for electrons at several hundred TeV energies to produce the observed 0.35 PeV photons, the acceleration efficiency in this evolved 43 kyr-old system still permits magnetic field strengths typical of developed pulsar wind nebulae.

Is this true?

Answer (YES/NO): NO